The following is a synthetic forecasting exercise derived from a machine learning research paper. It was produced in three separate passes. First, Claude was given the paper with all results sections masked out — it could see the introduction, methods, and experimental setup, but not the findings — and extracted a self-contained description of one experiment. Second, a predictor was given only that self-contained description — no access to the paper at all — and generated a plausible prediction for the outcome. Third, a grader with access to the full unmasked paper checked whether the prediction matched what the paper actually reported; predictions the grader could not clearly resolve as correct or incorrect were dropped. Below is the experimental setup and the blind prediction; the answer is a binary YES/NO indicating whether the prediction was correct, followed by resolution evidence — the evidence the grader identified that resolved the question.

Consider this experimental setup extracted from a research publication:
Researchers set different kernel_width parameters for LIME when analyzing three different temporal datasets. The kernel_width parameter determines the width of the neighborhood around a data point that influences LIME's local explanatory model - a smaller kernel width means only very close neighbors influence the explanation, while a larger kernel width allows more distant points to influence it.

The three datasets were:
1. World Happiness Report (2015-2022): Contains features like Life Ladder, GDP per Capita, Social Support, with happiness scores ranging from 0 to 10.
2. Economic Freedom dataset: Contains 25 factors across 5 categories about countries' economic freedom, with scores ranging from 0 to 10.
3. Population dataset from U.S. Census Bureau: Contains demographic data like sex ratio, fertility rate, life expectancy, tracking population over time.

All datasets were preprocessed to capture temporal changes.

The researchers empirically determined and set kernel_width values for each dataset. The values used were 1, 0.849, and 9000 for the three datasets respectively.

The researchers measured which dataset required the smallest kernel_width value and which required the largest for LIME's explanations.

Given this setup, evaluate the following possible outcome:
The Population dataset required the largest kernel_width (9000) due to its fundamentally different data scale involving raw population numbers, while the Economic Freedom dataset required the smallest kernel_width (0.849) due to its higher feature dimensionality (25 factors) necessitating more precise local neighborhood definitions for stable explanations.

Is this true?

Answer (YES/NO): YES